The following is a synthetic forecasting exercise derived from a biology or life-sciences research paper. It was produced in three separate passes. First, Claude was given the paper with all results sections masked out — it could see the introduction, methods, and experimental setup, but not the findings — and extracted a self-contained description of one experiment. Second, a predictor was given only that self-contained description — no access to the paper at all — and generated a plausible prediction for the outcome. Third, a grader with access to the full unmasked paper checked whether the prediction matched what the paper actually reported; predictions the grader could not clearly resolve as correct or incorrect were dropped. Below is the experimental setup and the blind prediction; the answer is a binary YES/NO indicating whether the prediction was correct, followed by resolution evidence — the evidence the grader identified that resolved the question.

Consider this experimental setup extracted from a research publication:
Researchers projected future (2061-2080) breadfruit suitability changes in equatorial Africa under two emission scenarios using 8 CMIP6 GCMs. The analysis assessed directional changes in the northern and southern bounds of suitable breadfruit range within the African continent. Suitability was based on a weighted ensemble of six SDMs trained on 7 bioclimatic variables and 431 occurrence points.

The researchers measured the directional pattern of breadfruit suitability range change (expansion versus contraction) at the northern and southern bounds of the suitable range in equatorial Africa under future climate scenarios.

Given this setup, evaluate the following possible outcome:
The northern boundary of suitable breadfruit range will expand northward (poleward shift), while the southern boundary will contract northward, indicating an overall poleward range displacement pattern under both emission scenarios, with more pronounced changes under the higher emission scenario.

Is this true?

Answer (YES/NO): YES